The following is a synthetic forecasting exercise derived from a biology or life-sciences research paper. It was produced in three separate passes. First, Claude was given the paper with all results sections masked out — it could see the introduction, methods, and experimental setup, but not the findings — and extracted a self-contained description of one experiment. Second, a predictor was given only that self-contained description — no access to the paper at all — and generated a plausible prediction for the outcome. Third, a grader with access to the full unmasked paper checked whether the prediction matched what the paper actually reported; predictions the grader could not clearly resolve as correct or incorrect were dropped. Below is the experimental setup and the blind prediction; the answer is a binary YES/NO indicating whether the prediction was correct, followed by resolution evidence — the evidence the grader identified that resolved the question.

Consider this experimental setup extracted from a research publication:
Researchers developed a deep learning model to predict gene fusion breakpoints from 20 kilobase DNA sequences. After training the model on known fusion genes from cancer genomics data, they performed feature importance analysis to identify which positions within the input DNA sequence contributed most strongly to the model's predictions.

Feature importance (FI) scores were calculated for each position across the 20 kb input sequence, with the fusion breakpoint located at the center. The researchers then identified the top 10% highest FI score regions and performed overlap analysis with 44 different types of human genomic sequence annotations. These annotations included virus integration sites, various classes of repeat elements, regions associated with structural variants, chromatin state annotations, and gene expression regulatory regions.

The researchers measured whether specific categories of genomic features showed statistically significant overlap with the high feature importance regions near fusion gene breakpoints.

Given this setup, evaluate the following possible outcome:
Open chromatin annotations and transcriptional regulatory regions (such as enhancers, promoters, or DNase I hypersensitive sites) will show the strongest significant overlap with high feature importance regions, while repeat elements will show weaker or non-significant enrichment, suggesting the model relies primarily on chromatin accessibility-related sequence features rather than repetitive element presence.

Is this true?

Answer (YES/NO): NO